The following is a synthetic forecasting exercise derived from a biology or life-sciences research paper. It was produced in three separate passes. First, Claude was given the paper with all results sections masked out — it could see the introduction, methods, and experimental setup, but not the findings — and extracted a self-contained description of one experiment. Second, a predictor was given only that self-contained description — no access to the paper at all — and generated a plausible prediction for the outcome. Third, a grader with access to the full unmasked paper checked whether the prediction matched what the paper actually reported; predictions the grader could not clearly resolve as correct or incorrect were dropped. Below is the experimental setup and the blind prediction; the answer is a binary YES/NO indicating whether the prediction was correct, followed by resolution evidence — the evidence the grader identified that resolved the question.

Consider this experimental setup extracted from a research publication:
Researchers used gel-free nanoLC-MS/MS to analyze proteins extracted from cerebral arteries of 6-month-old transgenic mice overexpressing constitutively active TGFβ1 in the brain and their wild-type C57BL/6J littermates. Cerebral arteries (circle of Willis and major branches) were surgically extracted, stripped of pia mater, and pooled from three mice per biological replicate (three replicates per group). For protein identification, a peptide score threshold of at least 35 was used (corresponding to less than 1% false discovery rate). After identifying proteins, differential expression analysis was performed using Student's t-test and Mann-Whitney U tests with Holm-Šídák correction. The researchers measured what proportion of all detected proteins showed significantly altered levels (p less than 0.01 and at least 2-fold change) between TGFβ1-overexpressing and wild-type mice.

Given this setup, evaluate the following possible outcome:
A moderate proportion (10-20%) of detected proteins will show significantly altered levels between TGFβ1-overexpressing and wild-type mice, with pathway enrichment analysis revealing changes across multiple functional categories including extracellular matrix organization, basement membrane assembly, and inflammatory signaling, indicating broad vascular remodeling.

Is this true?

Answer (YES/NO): NO